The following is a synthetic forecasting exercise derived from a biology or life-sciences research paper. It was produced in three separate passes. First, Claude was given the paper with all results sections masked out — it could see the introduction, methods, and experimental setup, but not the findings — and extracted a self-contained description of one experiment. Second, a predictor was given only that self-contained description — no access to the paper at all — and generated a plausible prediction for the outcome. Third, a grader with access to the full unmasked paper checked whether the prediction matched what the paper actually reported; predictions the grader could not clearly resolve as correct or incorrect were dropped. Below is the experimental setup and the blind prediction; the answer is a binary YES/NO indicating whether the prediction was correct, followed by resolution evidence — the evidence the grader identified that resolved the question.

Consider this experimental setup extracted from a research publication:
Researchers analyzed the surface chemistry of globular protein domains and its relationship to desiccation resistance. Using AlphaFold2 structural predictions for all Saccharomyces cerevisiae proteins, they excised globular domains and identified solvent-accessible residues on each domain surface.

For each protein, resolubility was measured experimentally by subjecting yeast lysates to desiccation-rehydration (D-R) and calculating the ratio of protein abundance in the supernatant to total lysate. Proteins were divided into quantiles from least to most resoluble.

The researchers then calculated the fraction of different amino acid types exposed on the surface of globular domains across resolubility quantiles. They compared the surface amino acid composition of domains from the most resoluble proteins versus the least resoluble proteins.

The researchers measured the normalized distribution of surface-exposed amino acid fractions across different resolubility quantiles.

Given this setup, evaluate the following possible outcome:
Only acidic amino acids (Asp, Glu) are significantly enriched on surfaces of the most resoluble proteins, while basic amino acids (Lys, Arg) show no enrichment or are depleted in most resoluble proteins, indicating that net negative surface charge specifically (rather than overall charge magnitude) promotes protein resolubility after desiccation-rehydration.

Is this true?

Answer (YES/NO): YES